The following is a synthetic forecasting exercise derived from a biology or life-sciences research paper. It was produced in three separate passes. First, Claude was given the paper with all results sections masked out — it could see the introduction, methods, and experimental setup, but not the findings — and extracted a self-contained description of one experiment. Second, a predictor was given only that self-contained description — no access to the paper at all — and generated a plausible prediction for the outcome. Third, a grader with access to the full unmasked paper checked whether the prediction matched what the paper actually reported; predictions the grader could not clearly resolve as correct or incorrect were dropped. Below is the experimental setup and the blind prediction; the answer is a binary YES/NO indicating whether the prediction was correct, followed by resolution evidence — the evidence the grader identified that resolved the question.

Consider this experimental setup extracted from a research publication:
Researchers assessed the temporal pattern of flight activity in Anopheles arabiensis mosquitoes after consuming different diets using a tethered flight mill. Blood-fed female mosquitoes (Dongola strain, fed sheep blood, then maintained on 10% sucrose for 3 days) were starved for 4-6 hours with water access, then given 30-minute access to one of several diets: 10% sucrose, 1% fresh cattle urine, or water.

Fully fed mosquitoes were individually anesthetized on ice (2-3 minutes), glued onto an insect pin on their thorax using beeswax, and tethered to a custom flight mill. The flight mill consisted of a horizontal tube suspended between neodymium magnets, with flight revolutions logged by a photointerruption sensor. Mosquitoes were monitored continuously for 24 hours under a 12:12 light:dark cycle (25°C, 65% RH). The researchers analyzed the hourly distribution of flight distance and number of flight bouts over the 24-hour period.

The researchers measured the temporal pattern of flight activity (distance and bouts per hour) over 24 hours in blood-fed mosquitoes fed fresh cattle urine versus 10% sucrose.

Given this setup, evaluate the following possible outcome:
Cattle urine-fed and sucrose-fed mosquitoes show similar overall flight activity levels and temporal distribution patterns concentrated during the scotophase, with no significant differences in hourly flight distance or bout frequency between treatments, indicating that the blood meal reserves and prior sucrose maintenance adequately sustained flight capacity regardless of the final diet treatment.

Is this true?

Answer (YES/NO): NO